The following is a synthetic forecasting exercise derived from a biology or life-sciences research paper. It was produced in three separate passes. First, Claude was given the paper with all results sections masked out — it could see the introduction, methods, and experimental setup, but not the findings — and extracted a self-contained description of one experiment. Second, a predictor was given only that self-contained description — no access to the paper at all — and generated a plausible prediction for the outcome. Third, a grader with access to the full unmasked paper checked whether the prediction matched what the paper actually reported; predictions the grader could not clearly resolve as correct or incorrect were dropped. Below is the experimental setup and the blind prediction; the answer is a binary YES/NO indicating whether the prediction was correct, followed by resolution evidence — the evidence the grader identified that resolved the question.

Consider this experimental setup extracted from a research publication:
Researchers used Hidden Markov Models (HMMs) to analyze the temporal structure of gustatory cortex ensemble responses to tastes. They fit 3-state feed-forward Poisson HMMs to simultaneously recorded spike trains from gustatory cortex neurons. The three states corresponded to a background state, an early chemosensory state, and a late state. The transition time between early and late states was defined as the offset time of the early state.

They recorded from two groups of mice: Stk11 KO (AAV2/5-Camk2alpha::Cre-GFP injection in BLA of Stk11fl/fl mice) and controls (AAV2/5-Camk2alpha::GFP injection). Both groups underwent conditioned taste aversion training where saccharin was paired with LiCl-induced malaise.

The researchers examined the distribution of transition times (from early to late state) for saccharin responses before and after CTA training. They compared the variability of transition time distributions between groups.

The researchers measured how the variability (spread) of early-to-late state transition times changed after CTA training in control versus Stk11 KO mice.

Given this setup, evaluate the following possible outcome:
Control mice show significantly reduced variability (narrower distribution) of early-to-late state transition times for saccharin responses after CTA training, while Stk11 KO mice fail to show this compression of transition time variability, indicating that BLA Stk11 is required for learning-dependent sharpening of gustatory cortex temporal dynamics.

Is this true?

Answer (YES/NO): NO